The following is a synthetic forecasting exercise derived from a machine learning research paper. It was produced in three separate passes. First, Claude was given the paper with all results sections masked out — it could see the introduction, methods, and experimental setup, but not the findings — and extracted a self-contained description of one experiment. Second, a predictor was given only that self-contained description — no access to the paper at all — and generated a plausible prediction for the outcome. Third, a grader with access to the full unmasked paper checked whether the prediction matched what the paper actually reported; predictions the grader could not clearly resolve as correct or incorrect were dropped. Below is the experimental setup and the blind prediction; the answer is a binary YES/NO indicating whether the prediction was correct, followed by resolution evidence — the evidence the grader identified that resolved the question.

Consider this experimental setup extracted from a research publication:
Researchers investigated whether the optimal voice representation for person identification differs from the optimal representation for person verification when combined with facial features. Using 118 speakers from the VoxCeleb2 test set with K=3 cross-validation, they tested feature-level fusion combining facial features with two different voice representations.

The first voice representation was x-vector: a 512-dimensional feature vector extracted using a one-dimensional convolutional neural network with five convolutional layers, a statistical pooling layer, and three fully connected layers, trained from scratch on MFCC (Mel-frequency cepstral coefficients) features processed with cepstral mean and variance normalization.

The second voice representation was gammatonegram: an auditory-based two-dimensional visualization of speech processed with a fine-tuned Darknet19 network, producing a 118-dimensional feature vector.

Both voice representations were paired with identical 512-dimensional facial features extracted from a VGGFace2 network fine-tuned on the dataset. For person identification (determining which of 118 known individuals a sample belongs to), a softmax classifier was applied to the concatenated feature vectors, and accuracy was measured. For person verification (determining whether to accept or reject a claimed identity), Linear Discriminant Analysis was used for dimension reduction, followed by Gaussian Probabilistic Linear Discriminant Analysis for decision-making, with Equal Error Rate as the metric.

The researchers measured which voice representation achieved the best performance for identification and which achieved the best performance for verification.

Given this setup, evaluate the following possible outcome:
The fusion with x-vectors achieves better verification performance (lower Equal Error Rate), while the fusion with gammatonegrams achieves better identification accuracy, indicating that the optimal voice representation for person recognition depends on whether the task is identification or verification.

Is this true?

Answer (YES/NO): YES